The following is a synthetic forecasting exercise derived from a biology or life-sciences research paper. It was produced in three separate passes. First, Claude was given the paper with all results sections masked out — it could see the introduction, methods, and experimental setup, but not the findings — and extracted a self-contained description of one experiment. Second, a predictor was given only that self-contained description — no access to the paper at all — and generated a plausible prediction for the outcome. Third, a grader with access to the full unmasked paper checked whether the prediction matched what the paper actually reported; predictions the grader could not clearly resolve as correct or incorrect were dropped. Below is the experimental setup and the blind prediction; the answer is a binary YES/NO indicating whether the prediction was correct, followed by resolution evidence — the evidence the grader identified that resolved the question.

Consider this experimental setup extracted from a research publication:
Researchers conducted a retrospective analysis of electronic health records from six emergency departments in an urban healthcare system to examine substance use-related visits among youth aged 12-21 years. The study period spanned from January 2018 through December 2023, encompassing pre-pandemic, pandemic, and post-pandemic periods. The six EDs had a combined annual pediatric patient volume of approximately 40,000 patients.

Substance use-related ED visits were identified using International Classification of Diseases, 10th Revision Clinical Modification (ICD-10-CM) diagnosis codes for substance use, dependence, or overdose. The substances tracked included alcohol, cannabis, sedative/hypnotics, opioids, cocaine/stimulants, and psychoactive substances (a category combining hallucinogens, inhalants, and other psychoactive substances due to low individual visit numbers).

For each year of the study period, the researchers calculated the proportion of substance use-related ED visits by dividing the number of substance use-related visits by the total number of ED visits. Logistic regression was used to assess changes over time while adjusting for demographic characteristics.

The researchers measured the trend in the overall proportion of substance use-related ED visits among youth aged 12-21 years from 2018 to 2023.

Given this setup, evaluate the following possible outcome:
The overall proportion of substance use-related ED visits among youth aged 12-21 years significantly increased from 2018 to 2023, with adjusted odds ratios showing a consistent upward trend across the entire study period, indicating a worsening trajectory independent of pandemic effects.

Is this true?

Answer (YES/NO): NO